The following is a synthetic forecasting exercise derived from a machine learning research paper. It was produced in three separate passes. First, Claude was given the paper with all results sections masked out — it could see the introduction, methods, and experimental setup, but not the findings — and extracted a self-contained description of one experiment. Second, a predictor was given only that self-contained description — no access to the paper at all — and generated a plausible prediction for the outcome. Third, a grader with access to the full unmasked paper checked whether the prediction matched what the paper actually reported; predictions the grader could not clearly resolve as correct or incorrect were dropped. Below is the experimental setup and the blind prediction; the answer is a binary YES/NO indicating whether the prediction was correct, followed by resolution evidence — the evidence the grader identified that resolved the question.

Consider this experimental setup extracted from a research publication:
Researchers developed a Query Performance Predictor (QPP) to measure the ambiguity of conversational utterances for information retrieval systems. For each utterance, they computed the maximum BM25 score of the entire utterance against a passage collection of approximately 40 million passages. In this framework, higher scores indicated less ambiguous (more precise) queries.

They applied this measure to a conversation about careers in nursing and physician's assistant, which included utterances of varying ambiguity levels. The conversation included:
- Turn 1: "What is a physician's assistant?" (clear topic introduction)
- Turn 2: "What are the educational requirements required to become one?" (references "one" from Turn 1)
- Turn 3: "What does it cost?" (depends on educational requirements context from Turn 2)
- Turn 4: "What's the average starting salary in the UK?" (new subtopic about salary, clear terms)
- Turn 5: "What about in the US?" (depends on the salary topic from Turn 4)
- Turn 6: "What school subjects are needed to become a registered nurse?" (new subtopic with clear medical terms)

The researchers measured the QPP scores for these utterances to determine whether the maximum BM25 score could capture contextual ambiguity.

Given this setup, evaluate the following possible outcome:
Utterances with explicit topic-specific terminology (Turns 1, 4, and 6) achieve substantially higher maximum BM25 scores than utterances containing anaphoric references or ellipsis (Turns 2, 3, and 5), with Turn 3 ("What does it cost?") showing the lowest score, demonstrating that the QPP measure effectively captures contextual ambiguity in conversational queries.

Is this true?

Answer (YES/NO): NO